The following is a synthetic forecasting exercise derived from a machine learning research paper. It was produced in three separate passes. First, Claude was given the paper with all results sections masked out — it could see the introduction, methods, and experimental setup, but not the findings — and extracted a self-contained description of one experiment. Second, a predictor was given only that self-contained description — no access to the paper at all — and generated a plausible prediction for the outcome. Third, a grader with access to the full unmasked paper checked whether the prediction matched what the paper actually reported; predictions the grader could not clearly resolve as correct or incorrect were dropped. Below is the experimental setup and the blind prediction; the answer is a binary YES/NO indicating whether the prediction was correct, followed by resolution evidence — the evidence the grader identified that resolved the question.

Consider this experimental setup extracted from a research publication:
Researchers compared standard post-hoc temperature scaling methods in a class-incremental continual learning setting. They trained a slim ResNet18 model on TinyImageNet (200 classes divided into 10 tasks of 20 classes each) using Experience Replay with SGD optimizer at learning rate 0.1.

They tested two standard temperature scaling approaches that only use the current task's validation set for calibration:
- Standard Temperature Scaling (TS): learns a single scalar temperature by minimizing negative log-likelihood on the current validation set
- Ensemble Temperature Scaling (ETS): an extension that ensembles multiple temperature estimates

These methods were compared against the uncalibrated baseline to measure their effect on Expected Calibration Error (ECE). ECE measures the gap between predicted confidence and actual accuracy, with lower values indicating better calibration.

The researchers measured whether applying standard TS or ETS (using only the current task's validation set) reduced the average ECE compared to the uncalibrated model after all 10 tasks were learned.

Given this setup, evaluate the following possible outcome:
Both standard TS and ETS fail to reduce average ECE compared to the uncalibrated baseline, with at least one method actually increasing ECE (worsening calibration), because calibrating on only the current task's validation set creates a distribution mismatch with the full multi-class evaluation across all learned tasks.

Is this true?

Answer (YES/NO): YES